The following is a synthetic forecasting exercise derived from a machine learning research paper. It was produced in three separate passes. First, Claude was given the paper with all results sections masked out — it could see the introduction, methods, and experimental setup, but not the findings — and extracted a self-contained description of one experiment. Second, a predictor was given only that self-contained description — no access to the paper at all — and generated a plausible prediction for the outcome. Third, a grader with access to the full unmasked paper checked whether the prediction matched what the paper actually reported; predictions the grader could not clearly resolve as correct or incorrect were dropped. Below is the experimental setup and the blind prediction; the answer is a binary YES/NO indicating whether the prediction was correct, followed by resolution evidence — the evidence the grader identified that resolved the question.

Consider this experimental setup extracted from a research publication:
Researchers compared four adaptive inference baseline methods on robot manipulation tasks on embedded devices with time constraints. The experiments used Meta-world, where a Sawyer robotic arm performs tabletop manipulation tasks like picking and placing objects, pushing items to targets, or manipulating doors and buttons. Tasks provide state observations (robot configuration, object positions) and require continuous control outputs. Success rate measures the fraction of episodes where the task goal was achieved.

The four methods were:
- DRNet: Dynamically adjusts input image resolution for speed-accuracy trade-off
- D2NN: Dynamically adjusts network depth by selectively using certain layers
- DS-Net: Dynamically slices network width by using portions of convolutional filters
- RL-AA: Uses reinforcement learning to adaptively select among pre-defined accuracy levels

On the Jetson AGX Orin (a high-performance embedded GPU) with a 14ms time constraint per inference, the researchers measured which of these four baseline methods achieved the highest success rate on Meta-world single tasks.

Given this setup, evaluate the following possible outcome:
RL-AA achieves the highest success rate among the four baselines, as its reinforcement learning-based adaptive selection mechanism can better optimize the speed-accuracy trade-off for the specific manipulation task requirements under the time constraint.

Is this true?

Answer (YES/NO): NO